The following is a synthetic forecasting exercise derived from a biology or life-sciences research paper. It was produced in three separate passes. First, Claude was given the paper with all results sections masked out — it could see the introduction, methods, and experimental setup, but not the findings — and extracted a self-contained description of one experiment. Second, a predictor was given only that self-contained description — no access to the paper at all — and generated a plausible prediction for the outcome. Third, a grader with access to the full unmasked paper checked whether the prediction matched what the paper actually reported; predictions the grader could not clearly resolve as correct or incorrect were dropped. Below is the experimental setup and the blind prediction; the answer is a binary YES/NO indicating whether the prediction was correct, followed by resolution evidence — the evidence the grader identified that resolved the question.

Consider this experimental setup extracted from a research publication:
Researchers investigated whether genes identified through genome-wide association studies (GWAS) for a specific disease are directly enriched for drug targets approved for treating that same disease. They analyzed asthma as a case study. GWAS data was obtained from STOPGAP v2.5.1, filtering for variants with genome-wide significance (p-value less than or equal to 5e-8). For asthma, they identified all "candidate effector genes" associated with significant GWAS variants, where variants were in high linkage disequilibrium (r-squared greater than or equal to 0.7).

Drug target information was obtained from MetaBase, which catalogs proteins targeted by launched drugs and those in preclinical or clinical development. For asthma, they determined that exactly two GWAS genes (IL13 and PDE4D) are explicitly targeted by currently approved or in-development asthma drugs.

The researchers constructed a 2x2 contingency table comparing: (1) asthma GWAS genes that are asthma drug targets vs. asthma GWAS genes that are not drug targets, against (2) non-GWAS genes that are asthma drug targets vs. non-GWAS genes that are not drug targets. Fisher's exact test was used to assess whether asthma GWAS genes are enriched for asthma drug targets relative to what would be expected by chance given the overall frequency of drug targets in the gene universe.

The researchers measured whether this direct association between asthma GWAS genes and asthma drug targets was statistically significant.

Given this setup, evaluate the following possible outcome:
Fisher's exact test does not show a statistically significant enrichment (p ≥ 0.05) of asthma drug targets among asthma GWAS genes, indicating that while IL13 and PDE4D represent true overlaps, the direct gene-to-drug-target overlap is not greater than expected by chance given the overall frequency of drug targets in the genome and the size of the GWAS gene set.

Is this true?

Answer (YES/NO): YES